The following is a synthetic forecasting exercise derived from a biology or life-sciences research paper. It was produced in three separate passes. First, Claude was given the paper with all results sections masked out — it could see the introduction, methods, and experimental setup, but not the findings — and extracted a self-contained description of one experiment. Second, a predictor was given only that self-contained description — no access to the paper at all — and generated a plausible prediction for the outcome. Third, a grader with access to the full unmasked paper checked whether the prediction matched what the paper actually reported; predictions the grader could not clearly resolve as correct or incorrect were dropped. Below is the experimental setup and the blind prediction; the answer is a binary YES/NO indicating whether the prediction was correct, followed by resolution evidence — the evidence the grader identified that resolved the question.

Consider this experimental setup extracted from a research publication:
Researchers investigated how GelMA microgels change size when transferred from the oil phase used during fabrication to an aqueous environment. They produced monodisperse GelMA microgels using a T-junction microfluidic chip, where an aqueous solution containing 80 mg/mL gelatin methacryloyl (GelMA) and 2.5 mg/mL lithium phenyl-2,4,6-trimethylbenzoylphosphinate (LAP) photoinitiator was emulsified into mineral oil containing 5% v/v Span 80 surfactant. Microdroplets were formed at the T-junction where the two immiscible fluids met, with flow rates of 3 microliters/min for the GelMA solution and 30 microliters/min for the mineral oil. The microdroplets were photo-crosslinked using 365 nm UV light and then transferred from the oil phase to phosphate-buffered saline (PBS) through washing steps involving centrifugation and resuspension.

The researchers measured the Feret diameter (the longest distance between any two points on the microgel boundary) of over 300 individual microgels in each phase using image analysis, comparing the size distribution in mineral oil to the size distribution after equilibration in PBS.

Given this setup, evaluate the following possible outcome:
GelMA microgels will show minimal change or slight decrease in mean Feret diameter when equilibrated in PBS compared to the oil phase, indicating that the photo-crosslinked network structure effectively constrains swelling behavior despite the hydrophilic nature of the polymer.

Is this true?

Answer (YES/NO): NO